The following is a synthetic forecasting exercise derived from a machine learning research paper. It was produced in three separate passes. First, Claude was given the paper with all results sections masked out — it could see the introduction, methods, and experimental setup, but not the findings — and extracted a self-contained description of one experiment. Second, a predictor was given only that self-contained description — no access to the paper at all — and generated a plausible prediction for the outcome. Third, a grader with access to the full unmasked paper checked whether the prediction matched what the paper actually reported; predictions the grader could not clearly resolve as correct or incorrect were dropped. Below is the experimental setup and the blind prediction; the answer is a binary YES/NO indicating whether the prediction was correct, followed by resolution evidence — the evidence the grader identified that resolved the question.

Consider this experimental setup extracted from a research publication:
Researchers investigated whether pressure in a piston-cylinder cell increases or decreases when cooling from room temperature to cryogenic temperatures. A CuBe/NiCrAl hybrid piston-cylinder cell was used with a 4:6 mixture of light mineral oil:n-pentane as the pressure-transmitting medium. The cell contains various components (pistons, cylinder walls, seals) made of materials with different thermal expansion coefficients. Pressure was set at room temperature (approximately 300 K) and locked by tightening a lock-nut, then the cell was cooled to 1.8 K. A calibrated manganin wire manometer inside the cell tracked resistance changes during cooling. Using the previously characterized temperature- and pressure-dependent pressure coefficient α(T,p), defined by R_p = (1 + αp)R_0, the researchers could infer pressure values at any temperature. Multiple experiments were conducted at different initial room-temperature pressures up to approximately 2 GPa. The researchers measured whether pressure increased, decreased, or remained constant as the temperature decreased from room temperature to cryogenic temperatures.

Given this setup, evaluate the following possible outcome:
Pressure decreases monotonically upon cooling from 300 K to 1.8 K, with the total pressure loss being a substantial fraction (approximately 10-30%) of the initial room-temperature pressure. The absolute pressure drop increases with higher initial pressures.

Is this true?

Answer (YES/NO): NO